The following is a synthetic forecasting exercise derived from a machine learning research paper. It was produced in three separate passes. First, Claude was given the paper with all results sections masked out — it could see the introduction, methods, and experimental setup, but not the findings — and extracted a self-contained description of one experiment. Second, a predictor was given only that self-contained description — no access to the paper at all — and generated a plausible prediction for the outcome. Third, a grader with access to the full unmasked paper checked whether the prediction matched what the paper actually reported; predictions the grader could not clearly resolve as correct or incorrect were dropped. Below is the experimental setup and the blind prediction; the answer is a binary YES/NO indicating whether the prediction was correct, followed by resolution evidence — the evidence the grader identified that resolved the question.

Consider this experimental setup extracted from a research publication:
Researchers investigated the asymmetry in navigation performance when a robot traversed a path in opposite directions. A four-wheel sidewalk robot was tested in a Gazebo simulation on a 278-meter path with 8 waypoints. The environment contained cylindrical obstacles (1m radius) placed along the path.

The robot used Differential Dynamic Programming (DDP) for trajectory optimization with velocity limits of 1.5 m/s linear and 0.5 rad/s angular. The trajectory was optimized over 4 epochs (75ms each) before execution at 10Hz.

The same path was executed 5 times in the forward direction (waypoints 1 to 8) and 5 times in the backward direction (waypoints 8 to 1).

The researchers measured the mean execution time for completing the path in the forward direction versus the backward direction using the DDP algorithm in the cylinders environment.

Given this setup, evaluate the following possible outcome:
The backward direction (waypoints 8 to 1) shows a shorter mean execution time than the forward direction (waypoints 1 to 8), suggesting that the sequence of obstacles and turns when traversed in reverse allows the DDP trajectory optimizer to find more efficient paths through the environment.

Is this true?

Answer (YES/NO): NO